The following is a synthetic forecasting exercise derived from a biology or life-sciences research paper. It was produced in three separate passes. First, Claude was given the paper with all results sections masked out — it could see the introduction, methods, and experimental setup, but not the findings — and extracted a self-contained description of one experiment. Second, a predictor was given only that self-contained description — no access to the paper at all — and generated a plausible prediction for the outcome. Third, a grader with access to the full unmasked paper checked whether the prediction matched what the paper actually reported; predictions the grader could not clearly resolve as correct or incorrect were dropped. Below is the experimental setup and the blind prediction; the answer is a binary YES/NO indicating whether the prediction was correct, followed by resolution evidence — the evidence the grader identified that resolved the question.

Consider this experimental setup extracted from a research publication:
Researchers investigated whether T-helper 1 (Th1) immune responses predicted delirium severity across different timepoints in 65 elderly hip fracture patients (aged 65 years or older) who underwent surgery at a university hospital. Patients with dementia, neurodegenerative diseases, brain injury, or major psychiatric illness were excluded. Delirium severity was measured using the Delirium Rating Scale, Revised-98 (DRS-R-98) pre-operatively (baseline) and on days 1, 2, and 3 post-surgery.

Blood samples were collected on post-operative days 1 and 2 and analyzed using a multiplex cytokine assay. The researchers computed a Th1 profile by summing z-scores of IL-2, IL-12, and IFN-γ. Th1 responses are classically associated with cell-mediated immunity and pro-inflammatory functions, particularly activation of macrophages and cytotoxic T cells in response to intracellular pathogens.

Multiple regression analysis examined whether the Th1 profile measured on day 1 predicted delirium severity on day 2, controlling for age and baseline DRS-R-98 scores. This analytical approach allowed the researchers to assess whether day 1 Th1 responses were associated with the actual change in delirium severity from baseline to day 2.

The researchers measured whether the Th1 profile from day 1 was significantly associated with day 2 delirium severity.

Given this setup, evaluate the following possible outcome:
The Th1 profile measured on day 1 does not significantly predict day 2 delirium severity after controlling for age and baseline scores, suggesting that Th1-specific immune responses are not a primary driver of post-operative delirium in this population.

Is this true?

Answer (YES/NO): NO